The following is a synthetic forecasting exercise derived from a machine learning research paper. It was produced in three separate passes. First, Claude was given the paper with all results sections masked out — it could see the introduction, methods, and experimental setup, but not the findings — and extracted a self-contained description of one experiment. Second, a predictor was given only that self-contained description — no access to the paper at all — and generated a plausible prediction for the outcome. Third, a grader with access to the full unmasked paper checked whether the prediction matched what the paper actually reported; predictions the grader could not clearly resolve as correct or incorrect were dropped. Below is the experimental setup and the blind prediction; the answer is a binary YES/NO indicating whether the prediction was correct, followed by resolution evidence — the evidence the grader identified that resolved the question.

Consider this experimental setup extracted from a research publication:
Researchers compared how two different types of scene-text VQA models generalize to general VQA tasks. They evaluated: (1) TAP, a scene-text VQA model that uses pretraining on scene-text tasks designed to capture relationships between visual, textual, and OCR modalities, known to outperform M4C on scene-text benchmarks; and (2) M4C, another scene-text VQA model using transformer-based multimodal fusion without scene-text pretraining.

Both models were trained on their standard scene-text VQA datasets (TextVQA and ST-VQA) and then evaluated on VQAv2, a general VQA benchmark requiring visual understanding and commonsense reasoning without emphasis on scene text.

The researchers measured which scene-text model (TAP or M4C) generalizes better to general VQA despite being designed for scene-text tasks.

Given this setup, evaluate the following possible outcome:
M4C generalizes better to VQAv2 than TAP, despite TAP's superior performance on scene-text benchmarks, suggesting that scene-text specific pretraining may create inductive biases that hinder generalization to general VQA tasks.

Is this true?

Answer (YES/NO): YES